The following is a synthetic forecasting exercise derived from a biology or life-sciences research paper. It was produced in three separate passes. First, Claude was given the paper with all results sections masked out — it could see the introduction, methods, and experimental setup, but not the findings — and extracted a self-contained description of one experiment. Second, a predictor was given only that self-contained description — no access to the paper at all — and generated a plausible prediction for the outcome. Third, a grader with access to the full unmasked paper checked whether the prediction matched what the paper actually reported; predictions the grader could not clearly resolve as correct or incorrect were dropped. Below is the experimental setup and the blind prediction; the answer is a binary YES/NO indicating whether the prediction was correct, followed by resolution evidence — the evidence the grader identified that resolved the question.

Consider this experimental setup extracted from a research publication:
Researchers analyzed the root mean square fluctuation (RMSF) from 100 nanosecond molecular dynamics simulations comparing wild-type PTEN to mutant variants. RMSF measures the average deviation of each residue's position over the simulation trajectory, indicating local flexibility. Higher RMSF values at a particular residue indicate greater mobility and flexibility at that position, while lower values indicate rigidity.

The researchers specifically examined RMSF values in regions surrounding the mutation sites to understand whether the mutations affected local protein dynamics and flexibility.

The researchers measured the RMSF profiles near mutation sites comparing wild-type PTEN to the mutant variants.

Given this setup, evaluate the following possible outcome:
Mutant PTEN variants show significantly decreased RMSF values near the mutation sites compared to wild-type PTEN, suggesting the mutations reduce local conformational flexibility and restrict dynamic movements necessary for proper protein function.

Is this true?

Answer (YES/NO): NO